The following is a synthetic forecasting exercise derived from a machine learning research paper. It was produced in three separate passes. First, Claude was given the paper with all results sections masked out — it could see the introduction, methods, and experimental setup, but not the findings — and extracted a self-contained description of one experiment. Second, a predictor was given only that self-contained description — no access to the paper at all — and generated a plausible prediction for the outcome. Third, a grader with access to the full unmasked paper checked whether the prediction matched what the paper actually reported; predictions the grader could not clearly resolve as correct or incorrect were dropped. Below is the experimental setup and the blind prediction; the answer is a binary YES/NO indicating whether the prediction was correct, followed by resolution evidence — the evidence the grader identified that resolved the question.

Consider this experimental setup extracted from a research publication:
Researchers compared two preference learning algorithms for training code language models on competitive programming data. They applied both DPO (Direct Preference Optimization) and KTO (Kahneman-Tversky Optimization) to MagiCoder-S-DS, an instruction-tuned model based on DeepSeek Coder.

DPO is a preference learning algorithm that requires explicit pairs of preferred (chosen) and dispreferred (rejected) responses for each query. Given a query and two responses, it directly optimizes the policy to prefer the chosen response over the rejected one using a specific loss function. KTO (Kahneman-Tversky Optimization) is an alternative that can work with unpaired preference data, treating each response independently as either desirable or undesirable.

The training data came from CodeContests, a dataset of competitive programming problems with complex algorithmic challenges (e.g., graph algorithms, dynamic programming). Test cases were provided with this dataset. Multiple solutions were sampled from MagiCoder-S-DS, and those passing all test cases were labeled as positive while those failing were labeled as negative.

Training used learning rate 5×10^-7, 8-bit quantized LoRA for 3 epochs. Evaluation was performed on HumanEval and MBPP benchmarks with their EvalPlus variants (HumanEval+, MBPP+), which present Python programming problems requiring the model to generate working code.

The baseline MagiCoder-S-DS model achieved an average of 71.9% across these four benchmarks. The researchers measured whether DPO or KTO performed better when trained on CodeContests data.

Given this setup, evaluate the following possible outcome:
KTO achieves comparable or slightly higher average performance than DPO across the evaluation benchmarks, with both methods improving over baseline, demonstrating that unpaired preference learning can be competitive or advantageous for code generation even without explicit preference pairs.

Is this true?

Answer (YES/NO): NO